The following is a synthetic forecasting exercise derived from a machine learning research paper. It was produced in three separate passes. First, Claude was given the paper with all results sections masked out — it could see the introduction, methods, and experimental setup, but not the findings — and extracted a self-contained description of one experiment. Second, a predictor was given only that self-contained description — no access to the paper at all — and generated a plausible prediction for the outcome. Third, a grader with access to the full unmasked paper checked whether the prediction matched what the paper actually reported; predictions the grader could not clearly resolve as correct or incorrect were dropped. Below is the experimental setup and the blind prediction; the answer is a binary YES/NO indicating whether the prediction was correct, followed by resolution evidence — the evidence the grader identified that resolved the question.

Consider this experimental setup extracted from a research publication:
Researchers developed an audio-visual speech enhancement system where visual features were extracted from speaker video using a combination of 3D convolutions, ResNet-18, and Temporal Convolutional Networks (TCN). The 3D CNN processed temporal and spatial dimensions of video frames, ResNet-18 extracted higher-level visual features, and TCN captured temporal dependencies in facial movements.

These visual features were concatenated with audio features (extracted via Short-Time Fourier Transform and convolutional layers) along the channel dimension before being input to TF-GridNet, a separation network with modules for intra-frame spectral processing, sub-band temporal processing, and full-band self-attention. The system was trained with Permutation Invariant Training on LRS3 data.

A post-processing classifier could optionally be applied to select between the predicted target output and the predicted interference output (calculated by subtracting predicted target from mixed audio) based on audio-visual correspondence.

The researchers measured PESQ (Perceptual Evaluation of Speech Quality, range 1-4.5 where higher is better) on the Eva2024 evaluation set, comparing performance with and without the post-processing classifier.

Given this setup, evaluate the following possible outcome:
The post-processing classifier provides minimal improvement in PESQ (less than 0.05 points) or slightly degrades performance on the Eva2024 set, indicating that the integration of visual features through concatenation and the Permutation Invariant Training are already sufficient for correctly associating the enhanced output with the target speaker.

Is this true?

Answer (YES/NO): NO